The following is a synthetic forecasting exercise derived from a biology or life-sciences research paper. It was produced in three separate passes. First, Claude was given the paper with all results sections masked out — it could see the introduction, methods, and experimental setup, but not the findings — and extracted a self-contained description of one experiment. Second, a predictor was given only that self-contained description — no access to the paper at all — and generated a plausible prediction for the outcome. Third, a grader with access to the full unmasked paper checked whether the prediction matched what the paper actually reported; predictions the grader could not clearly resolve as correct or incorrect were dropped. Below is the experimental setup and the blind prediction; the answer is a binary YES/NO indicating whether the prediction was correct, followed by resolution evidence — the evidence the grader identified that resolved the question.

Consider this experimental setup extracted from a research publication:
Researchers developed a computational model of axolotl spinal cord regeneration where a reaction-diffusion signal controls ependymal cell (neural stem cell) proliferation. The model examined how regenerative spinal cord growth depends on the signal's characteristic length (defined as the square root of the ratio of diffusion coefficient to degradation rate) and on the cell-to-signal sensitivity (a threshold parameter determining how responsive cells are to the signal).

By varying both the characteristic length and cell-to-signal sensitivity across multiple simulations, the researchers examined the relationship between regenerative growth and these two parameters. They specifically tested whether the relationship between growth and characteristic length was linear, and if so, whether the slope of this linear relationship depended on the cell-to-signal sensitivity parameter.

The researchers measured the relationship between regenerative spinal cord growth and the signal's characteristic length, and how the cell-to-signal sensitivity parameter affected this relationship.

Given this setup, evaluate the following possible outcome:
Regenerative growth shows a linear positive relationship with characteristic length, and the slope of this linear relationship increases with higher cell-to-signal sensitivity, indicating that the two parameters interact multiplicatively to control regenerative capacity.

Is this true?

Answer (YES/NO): YES